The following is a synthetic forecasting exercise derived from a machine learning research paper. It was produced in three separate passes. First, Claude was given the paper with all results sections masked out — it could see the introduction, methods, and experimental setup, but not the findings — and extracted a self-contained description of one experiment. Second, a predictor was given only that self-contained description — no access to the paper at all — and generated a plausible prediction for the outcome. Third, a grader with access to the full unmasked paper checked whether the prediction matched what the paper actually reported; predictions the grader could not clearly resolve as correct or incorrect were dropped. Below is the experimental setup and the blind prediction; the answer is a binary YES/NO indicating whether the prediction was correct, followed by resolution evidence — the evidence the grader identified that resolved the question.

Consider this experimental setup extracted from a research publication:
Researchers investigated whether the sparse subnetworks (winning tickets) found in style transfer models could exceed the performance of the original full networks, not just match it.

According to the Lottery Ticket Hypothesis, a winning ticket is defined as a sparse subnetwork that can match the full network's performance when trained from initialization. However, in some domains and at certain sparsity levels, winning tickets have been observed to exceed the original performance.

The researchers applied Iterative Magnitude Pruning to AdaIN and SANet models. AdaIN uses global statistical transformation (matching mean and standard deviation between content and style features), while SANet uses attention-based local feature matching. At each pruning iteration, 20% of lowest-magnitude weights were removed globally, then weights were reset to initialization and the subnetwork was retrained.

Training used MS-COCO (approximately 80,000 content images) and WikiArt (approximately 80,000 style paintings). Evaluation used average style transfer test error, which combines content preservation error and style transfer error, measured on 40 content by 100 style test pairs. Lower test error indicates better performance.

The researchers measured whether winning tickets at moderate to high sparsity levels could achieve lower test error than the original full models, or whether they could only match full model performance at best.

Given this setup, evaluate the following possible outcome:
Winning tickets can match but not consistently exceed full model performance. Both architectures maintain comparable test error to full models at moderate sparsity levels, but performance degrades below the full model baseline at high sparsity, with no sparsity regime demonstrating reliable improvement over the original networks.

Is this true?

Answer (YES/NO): NO